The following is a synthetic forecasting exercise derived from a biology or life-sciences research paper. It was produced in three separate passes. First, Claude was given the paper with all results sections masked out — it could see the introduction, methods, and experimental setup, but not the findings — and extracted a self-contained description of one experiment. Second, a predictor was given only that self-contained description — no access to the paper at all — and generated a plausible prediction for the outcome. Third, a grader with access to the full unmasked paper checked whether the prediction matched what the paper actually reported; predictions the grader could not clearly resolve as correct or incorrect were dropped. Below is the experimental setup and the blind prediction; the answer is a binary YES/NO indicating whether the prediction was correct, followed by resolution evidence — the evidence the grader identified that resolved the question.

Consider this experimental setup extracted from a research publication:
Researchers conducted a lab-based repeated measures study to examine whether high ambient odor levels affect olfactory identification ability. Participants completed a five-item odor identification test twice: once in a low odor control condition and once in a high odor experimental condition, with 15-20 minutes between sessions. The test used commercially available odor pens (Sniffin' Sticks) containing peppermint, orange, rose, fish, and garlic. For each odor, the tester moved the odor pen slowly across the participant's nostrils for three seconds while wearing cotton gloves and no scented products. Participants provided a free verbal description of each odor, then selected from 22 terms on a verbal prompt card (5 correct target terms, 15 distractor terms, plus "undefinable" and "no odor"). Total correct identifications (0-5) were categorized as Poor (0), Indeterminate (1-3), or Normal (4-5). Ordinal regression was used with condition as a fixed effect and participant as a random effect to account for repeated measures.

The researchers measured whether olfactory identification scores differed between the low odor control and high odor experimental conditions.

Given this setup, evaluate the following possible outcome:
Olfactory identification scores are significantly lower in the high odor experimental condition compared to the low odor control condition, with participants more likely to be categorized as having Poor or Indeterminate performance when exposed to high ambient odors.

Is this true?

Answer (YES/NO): NO